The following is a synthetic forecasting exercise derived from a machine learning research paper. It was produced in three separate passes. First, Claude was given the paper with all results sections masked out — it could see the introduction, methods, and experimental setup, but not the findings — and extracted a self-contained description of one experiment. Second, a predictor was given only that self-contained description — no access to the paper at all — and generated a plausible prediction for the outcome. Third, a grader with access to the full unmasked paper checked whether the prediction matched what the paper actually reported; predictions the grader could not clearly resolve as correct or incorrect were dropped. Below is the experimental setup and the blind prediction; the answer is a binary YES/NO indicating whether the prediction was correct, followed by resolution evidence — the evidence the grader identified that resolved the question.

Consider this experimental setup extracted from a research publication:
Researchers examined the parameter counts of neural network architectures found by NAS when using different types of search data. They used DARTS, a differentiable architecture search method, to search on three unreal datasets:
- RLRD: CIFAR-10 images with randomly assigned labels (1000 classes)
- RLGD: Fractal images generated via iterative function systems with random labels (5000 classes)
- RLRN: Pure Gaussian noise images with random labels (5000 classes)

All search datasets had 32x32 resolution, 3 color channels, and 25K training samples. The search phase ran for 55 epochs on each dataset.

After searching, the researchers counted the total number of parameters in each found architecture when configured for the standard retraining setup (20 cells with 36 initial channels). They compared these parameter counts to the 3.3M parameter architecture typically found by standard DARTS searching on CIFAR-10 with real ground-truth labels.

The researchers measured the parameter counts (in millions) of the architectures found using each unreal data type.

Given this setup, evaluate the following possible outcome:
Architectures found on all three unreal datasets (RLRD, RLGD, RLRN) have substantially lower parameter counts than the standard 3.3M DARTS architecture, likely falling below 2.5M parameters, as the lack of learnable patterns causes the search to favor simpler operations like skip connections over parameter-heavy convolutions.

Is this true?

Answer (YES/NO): NO